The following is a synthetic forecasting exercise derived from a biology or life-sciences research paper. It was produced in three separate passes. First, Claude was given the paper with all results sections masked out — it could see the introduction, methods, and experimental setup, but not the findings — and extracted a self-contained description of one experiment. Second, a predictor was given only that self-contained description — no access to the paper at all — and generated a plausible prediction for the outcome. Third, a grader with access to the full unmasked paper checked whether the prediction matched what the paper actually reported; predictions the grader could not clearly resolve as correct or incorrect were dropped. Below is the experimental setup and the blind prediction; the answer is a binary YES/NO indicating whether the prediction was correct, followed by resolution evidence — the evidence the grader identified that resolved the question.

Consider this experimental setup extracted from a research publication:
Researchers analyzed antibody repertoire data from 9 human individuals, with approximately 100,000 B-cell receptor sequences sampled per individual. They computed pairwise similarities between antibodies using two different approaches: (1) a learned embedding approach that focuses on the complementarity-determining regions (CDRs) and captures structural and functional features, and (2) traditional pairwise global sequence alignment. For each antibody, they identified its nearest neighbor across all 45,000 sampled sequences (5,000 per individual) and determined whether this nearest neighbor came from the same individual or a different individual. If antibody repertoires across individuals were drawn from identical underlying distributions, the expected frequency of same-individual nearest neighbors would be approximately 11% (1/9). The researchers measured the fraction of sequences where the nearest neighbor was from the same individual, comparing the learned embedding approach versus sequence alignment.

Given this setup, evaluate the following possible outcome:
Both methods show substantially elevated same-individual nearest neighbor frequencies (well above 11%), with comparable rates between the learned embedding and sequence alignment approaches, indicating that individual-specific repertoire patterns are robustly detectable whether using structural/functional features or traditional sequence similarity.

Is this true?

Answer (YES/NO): NO